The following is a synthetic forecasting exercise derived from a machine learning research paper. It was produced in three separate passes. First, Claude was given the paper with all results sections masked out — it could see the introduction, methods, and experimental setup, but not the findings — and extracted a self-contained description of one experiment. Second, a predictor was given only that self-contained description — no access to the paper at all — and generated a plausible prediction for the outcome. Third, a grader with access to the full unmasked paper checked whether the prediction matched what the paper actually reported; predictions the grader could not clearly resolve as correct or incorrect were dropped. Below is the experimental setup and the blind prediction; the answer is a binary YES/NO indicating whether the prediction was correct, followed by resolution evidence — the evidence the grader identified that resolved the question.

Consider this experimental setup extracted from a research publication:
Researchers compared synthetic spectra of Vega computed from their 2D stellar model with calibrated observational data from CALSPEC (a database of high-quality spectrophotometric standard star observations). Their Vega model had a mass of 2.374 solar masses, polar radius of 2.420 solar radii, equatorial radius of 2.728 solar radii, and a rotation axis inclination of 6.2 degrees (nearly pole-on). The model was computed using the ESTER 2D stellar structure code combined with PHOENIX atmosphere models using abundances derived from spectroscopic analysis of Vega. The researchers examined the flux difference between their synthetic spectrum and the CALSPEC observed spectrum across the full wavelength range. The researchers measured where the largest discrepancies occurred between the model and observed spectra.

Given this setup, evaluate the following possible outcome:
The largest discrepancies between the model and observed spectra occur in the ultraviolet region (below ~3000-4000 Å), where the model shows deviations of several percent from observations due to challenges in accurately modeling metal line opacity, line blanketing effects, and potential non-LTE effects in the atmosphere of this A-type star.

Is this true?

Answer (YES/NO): YES